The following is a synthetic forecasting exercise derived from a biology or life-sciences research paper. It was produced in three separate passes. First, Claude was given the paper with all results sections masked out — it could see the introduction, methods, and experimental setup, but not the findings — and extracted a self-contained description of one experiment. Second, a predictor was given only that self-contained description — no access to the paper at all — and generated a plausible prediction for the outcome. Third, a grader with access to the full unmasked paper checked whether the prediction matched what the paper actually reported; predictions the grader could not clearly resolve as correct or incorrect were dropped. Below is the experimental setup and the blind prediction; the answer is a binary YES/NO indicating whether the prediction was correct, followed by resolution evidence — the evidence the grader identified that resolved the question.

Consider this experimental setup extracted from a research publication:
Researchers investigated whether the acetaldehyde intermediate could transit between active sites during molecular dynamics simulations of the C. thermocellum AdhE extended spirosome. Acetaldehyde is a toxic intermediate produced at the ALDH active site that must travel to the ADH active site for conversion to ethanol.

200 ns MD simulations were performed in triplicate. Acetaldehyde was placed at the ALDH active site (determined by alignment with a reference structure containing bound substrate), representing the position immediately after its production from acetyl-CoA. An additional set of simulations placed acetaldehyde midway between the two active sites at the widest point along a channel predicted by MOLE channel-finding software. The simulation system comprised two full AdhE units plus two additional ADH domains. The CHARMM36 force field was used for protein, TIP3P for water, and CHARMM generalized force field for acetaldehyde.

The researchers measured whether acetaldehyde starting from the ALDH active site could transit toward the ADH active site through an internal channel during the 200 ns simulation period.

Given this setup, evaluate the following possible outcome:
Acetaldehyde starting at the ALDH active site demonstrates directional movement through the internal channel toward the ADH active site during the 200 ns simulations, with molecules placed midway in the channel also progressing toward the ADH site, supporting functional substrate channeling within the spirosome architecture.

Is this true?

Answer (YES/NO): YES